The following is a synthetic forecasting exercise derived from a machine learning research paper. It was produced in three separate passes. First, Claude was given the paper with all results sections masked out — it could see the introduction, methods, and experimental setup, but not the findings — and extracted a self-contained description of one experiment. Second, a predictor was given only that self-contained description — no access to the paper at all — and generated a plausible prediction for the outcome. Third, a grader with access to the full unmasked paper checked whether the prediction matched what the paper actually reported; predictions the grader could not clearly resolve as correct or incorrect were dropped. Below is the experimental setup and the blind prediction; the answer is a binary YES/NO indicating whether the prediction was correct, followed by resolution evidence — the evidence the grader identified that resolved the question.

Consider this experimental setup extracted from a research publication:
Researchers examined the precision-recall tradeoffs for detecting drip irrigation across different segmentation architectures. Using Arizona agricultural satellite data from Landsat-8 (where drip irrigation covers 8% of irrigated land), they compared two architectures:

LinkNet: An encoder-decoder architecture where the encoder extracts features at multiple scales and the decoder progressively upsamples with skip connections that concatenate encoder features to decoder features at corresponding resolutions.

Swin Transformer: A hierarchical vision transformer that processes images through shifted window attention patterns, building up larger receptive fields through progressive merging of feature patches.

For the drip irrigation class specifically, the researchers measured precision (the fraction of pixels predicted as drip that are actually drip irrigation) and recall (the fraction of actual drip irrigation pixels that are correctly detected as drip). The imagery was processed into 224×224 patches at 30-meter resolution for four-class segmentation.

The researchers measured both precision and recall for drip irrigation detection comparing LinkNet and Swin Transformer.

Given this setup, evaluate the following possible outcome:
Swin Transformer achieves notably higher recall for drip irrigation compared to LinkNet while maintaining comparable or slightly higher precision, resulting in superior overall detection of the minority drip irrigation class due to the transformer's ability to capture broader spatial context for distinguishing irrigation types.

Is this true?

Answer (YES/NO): NO